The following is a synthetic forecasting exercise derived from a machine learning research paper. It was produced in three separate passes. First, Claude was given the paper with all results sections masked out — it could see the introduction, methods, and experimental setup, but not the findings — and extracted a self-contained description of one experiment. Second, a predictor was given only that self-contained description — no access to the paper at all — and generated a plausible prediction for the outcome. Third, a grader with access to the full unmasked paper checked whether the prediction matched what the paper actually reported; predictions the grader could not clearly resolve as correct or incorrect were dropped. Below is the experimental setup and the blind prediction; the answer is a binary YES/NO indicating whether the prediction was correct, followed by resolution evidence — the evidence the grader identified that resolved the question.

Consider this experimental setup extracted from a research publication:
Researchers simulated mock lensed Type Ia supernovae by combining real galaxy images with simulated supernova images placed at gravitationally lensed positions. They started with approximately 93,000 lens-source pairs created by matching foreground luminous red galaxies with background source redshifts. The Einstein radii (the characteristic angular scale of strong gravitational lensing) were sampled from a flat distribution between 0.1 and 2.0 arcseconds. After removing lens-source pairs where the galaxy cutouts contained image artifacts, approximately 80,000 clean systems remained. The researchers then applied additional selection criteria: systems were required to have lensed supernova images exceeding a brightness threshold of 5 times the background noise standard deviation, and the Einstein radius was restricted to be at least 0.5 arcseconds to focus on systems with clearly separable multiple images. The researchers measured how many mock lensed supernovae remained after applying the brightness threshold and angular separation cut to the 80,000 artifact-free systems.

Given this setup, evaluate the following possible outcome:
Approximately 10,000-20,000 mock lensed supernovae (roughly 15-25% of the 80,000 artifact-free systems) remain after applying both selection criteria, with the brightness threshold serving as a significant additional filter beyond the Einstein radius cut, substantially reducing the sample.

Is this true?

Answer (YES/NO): NO